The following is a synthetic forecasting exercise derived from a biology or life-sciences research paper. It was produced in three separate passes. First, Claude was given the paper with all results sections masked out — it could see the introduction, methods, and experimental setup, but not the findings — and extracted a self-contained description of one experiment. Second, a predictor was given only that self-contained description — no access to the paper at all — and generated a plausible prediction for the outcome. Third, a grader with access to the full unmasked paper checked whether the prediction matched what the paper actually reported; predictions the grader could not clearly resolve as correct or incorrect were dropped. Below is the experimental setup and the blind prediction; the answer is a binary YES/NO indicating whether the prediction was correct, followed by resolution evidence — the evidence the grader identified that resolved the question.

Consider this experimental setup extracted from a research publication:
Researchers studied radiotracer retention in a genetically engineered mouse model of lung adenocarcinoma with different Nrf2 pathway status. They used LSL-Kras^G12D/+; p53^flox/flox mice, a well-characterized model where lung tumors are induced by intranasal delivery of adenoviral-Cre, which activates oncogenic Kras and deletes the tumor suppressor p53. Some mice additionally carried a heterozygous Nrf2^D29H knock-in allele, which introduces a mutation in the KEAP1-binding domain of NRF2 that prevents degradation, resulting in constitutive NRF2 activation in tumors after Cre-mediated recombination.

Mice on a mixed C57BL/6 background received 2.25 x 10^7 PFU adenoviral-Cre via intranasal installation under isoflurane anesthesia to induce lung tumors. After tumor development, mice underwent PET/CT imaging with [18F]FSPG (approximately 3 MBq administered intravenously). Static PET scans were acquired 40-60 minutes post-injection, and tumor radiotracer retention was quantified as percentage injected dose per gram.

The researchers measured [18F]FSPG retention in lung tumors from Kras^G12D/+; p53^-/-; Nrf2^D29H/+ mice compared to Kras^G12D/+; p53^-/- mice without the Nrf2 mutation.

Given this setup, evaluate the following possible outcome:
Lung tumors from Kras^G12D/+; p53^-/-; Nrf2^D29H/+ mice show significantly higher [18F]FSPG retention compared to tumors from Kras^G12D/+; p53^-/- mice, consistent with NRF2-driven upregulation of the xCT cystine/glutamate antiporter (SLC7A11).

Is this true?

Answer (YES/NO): YES